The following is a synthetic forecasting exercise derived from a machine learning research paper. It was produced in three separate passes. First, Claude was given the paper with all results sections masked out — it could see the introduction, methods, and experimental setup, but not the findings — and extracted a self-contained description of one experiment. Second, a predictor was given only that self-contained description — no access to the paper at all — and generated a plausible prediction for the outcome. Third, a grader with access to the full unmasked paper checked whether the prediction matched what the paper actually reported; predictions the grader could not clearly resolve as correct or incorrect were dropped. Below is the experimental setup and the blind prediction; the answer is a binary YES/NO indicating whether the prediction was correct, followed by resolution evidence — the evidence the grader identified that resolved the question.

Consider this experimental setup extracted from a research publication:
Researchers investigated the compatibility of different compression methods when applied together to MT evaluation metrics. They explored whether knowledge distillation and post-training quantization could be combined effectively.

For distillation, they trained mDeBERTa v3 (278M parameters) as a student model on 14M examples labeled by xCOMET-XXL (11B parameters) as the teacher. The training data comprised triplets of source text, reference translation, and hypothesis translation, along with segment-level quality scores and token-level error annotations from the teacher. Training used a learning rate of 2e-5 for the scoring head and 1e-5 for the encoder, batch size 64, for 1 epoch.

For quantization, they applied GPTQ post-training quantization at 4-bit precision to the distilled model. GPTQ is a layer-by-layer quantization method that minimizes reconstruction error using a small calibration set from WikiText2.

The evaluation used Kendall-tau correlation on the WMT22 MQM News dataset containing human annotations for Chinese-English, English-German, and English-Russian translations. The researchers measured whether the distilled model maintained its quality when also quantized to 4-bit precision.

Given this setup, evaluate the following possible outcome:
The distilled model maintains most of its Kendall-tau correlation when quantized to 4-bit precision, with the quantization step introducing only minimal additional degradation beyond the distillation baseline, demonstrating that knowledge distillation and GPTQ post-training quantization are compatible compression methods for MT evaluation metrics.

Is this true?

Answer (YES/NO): NO